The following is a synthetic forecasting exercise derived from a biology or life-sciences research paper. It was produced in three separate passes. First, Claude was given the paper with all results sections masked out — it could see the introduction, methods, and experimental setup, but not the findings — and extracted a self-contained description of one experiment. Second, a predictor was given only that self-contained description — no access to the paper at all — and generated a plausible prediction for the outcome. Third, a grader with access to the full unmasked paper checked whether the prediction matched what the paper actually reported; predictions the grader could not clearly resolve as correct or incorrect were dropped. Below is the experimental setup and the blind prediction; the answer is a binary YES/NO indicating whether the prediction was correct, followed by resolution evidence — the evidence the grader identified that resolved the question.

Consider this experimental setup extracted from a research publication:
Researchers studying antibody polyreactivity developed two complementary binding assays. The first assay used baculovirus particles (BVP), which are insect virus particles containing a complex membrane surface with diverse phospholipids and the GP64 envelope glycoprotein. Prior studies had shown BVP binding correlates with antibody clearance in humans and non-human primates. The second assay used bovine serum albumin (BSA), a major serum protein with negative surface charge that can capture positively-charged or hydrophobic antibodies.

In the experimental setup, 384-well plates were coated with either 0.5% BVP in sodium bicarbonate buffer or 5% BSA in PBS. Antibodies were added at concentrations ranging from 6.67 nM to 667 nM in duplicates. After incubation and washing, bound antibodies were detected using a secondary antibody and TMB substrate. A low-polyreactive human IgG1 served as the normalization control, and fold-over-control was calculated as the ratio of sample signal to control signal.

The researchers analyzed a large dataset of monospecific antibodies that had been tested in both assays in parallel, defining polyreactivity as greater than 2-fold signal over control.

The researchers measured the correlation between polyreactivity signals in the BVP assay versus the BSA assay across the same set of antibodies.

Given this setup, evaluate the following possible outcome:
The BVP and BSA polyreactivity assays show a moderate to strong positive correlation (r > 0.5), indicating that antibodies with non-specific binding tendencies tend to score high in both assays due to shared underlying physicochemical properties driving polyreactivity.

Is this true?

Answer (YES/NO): YES